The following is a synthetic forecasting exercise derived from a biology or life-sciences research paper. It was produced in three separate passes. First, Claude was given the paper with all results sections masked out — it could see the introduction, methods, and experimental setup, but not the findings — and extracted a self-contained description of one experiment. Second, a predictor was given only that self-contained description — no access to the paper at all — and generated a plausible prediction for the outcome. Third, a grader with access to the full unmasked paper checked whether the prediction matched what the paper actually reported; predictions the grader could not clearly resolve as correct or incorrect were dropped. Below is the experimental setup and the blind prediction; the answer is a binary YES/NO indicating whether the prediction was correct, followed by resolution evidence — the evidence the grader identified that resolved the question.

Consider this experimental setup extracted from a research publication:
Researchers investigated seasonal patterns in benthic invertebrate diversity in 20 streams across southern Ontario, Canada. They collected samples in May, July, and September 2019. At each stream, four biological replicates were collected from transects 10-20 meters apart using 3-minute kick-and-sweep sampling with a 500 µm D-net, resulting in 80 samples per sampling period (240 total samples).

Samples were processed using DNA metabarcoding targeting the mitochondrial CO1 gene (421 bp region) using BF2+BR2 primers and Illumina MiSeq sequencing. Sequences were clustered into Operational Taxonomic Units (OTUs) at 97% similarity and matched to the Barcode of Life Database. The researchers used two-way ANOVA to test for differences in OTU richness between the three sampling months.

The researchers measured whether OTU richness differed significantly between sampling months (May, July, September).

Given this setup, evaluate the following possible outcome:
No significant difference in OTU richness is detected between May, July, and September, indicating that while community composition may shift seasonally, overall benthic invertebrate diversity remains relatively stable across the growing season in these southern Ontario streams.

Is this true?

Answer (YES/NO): YES